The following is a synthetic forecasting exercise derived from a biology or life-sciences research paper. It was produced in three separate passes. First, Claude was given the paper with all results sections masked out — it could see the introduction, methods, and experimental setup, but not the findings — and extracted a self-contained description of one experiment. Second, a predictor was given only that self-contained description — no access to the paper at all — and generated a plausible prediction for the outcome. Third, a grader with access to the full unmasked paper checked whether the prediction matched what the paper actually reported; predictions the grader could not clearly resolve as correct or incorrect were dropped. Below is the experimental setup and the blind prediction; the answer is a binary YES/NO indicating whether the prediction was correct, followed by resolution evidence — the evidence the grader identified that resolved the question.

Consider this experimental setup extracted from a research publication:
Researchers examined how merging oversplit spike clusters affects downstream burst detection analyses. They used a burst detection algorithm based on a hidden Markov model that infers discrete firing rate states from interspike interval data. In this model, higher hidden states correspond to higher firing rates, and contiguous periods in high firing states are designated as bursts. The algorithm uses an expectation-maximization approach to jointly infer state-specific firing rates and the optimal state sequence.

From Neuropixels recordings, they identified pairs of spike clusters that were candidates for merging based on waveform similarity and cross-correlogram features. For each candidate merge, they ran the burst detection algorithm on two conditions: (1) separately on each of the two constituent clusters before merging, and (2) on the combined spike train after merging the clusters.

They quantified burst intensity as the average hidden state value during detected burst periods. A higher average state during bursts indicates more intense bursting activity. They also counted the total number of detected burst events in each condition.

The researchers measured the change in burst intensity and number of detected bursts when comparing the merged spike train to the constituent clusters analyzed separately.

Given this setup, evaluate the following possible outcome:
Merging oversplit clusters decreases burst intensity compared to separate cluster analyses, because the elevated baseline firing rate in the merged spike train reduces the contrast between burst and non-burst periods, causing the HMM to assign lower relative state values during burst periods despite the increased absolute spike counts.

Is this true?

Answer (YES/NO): NO